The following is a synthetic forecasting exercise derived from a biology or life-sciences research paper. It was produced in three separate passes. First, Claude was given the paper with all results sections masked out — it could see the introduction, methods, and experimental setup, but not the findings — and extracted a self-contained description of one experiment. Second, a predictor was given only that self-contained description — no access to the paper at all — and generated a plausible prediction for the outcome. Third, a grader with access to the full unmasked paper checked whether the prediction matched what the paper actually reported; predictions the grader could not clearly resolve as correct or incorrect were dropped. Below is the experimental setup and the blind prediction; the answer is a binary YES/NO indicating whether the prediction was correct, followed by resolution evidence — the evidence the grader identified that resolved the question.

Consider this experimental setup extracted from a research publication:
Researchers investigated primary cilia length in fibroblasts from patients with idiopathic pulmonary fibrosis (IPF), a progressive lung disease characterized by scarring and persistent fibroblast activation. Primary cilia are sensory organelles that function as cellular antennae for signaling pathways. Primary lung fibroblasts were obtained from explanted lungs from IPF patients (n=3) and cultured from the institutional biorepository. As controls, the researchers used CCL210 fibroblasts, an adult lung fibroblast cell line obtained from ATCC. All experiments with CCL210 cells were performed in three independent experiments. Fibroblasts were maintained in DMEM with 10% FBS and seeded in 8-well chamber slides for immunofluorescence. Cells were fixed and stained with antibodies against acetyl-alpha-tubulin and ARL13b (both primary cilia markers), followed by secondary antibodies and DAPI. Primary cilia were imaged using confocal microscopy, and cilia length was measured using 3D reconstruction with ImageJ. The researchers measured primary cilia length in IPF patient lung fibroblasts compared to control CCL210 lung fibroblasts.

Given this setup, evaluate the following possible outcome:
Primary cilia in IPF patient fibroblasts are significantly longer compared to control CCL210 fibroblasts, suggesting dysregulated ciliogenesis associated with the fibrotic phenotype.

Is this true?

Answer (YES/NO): NO